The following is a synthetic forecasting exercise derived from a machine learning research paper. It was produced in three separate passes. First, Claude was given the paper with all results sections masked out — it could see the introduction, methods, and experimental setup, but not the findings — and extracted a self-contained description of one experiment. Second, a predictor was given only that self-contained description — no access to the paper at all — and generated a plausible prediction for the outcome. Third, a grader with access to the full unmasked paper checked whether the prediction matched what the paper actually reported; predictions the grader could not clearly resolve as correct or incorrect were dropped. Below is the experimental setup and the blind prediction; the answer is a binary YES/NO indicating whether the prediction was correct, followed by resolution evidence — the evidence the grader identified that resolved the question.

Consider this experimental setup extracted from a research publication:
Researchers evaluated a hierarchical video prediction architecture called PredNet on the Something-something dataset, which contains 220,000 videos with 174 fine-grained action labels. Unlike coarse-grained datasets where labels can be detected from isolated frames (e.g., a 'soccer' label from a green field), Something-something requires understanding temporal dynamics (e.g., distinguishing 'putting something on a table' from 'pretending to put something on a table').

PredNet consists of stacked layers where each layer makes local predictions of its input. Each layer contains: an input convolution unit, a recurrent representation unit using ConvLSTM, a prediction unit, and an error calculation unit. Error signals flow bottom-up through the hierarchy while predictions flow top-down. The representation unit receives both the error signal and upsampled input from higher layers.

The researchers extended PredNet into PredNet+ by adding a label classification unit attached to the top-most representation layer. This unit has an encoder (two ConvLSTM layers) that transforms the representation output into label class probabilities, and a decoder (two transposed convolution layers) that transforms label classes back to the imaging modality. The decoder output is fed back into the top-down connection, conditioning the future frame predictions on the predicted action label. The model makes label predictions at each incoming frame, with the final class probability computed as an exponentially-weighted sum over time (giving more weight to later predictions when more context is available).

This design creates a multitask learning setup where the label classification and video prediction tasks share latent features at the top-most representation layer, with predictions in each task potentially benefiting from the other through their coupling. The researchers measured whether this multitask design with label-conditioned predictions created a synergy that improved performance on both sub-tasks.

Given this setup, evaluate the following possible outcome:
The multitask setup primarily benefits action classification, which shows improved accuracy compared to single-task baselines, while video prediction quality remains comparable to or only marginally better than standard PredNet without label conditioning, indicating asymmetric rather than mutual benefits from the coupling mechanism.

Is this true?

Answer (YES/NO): NO